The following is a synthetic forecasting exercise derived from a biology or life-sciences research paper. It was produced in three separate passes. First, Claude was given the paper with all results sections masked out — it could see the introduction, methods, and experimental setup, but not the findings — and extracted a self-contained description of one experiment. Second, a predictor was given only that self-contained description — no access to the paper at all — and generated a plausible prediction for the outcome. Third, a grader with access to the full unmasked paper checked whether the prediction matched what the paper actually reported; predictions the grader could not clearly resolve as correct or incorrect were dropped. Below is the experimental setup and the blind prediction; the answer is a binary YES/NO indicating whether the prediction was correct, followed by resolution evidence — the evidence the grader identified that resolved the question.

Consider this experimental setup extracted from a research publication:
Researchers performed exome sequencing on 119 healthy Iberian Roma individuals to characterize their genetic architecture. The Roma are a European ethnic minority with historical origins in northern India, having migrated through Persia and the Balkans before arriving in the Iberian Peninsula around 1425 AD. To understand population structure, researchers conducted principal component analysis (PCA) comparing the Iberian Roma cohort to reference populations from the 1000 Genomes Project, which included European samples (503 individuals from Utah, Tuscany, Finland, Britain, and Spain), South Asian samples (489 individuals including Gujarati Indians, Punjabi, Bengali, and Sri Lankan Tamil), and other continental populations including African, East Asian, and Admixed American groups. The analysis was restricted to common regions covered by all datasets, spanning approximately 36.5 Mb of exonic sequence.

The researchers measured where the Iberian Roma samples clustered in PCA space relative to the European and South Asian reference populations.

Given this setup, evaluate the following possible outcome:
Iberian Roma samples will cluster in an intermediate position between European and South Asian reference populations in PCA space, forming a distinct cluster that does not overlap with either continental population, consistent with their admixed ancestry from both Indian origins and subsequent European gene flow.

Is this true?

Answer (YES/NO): NO